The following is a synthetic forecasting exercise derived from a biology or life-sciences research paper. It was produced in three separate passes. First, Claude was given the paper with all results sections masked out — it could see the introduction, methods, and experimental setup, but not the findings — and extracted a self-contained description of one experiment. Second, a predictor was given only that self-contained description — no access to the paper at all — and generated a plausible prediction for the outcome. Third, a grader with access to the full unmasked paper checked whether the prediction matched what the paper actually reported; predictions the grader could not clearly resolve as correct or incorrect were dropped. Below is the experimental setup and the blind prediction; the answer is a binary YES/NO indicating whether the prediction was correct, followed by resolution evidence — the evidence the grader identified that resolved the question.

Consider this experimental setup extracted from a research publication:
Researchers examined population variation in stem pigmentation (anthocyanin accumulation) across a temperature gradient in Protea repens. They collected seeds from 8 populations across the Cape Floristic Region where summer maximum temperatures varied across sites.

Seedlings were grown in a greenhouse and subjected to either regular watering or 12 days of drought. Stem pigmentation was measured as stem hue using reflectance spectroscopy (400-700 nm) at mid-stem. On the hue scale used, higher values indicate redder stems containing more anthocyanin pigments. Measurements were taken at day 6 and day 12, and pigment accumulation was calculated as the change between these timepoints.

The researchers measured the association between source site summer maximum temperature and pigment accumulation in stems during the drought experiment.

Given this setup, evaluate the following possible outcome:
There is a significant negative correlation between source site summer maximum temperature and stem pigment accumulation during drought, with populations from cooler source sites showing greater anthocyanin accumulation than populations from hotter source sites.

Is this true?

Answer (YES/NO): NO